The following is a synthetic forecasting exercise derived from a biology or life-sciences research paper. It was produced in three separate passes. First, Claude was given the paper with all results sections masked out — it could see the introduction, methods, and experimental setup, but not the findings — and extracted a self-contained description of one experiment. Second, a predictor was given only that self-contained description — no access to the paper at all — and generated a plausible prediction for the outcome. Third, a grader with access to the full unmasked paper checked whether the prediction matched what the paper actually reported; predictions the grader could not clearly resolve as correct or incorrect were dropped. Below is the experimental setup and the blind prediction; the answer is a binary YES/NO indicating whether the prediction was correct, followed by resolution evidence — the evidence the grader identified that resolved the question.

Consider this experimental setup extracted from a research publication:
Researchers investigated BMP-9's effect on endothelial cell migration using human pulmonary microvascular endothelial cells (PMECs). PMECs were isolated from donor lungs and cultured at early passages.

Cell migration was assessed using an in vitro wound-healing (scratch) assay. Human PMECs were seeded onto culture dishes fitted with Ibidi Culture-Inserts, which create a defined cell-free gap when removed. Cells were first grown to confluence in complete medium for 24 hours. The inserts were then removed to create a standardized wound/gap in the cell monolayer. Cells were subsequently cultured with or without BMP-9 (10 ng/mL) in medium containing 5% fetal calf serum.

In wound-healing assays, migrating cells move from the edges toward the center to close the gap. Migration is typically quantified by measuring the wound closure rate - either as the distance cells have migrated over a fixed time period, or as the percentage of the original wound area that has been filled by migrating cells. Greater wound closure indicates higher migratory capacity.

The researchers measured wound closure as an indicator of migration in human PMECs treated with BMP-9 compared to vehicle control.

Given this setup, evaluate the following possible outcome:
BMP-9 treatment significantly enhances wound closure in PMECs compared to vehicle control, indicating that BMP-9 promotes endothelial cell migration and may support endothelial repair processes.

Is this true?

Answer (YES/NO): NO